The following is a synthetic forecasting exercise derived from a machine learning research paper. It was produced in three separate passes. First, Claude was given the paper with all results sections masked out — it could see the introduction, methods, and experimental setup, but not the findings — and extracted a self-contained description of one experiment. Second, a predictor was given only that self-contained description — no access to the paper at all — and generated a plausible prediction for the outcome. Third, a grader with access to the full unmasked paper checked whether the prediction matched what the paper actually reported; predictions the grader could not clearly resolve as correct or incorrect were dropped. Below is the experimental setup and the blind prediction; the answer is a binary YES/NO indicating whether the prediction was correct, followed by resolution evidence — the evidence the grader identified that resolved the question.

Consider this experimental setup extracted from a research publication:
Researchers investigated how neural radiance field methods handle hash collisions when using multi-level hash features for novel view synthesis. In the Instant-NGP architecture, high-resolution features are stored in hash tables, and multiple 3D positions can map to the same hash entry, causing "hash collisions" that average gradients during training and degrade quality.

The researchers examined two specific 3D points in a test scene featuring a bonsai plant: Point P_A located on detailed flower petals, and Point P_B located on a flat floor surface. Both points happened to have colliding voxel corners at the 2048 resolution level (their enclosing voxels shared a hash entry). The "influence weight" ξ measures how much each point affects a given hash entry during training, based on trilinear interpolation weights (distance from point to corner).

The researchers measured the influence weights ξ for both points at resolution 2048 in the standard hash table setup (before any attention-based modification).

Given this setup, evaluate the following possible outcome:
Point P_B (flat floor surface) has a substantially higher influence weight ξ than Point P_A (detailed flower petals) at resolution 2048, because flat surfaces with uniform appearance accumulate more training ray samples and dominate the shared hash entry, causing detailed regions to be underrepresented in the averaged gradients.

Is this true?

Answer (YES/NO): NO